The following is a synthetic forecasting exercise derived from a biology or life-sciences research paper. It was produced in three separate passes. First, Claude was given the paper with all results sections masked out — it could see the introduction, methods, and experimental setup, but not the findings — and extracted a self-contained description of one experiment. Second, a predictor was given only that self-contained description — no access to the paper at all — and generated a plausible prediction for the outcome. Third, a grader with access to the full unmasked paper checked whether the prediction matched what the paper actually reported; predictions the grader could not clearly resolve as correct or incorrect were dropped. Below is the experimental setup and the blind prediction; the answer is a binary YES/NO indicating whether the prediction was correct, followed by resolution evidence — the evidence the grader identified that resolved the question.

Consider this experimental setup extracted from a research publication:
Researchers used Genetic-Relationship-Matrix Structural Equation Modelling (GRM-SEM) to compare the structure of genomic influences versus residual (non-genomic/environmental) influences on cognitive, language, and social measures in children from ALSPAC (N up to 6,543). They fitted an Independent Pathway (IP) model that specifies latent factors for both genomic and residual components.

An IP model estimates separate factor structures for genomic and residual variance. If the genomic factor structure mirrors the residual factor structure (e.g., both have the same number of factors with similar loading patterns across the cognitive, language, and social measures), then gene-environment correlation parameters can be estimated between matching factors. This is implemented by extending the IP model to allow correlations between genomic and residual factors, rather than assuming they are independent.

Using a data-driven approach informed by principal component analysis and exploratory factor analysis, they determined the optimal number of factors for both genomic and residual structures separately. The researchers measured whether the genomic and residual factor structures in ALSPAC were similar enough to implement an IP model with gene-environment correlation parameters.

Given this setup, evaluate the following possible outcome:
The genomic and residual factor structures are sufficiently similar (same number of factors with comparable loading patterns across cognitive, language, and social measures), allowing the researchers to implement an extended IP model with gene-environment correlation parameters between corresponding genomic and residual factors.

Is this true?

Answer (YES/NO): YES